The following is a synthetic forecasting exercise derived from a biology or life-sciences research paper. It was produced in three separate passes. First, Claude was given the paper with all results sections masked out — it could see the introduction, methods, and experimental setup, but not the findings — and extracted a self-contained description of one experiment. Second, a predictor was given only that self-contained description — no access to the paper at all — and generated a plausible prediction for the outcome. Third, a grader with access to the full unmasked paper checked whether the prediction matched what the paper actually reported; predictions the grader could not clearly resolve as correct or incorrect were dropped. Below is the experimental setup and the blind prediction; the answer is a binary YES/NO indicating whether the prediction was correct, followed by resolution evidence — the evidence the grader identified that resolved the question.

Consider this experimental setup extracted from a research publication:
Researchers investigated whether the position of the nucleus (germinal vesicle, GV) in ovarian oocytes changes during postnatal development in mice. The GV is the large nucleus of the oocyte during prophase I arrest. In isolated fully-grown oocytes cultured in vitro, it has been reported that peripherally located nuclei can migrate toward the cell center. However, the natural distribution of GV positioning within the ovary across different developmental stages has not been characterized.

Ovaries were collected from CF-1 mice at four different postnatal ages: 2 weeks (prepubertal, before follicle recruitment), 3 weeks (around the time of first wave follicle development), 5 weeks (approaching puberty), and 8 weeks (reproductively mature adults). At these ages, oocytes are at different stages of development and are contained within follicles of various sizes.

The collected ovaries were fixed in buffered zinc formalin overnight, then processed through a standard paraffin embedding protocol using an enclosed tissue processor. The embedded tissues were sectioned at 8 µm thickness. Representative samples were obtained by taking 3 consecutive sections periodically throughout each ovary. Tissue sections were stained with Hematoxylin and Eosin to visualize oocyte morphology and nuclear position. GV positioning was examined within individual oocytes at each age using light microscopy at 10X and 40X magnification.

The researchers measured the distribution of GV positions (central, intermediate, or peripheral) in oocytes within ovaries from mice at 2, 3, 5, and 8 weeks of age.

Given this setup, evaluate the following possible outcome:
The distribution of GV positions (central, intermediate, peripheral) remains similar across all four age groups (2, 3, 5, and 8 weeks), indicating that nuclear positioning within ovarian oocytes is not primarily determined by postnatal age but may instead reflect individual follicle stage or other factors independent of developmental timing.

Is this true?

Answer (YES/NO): NO